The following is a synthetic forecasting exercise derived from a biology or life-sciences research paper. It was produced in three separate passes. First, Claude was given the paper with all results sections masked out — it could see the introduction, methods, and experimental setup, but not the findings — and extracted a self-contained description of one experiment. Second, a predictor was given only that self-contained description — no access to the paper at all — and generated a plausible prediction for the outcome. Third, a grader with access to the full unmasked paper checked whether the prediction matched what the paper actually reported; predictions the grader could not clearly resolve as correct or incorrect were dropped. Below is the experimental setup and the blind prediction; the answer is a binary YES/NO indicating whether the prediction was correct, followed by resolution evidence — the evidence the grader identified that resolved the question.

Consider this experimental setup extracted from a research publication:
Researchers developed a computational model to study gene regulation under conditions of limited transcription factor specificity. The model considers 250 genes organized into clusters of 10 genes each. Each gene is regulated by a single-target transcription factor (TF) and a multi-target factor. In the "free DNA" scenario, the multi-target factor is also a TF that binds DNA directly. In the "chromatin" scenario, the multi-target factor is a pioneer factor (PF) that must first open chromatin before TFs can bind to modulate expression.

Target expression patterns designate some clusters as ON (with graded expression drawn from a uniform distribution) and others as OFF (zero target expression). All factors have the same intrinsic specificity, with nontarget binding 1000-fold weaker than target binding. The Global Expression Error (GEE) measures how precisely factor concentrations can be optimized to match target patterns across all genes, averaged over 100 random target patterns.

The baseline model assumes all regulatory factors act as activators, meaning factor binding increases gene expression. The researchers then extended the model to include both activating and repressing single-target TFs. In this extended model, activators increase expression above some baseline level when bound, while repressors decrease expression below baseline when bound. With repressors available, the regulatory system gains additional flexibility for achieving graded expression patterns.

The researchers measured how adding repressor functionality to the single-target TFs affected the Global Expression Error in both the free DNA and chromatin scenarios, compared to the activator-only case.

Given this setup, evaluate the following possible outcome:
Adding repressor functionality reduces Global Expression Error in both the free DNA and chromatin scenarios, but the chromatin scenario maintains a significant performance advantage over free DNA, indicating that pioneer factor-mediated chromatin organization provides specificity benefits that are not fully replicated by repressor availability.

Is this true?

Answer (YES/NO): NO